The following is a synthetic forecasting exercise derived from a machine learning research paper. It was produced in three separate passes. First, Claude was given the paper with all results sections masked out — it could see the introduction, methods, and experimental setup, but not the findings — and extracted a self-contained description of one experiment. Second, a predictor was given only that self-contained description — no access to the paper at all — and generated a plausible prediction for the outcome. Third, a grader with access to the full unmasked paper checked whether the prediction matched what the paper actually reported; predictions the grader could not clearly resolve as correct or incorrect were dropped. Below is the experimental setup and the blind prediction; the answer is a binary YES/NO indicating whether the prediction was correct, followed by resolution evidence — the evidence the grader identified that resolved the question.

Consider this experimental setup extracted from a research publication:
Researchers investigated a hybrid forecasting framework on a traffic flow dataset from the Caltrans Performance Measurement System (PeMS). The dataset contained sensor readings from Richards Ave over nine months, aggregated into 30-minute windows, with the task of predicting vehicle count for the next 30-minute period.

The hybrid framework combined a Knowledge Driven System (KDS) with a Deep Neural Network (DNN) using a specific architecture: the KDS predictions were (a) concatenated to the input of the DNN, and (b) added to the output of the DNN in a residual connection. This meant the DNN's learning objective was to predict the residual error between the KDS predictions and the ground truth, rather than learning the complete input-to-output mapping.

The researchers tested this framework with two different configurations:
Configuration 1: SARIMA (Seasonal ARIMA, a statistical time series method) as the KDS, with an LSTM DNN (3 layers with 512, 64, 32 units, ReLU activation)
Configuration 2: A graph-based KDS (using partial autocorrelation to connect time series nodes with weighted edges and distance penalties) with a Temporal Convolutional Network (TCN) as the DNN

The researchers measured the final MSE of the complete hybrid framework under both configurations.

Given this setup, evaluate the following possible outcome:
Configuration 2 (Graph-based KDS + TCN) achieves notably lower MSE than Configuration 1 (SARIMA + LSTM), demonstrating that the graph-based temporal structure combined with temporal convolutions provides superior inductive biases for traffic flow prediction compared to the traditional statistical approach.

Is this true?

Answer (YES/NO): NO